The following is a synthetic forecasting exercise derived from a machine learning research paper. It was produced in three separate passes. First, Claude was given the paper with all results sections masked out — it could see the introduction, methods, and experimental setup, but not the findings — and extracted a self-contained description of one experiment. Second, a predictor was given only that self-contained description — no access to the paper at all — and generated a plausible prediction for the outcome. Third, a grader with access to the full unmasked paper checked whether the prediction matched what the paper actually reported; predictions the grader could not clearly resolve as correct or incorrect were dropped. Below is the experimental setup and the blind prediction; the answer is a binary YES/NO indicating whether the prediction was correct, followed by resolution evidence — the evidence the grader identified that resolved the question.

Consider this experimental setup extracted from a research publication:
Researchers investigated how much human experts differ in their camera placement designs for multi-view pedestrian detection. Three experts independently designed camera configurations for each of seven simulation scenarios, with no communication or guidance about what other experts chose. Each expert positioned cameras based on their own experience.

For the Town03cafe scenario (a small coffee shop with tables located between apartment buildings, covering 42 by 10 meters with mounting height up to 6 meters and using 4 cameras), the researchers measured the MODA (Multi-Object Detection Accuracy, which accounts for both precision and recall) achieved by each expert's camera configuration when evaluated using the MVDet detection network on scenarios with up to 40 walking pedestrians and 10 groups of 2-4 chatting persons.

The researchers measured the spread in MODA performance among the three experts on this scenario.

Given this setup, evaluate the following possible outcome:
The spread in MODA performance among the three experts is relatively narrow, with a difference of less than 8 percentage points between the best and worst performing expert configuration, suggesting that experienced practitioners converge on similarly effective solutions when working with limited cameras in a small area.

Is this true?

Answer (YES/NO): NO